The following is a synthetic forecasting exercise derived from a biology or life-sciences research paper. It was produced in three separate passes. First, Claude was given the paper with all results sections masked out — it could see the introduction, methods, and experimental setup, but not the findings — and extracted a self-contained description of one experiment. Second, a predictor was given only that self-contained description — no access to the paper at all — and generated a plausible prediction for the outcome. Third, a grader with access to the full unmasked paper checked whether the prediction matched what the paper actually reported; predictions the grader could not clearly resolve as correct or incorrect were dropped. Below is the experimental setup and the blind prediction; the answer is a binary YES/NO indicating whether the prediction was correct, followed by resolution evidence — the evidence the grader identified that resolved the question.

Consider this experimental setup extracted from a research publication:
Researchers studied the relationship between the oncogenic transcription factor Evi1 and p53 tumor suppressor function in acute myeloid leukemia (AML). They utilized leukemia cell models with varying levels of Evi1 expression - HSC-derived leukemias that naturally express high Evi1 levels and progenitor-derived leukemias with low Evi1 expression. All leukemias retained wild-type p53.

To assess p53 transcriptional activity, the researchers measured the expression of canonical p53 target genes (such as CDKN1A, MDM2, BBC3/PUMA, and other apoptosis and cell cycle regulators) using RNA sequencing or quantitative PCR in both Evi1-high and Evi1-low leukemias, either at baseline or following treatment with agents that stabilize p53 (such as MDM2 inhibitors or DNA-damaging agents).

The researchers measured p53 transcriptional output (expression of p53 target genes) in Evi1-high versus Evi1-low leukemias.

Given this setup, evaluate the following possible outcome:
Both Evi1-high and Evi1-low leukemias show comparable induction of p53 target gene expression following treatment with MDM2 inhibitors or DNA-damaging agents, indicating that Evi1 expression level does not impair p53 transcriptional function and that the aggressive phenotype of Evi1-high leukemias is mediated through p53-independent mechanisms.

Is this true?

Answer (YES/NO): NO